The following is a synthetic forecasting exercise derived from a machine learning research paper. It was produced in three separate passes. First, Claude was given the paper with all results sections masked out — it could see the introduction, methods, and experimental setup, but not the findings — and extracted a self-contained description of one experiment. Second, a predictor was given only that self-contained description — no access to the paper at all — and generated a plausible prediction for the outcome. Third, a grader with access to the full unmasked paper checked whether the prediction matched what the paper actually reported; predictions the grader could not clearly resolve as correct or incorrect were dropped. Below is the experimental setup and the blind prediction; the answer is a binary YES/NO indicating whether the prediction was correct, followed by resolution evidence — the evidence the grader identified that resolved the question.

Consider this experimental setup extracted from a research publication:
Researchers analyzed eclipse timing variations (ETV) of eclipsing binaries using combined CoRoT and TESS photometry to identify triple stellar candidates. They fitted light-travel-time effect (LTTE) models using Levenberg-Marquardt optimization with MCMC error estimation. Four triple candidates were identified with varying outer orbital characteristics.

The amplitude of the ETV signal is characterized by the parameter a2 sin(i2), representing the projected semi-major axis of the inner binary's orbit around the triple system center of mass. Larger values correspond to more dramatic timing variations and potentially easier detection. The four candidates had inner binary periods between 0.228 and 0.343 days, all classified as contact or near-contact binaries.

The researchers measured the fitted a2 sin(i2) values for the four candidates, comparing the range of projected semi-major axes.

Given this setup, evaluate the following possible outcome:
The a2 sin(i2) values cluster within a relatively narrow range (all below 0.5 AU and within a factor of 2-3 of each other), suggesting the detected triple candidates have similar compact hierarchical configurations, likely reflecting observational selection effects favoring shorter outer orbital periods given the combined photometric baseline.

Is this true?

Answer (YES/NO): NO